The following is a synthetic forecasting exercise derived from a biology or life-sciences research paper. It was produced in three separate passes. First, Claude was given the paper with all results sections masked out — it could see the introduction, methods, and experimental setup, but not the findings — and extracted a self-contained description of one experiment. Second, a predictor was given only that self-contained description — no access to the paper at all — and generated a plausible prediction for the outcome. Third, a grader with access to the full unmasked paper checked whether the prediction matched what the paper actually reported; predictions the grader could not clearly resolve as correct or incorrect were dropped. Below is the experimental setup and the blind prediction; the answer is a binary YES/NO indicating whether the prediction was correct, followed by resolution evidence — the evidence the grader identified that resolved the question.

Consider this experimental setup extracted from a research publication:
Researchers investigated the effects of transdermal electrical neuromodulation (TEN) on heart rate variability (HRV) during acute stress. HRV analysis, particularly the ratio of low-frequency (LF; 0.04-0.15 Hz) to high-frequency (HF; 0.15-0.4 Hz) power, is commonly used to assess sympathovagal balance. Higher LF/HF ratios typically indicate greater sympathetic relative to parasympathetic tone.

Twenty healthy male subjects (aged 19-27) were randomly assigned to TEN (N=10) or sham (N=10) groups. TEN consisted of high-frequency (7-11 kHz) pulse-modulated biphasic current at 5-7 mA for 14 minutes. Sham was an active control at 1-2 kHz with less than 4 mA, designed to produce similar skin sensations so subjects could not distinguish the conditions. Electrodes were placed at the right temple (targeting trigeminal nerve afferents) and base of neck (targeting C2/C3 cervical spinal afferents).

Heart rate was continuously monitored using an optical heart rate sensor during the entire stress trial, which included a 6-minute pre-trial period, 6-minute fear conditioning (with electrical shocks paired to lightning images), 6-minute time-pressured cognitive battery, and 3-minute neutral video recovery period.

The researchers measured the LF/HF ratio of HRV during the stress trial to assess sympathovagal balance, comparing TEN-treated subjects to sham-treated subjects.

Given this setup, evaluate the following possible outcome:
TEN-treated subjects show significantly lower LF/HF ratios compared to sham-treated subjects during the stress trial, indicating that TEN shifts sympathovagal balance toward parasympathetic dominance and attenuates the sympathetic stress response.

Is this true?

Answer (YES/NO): NO